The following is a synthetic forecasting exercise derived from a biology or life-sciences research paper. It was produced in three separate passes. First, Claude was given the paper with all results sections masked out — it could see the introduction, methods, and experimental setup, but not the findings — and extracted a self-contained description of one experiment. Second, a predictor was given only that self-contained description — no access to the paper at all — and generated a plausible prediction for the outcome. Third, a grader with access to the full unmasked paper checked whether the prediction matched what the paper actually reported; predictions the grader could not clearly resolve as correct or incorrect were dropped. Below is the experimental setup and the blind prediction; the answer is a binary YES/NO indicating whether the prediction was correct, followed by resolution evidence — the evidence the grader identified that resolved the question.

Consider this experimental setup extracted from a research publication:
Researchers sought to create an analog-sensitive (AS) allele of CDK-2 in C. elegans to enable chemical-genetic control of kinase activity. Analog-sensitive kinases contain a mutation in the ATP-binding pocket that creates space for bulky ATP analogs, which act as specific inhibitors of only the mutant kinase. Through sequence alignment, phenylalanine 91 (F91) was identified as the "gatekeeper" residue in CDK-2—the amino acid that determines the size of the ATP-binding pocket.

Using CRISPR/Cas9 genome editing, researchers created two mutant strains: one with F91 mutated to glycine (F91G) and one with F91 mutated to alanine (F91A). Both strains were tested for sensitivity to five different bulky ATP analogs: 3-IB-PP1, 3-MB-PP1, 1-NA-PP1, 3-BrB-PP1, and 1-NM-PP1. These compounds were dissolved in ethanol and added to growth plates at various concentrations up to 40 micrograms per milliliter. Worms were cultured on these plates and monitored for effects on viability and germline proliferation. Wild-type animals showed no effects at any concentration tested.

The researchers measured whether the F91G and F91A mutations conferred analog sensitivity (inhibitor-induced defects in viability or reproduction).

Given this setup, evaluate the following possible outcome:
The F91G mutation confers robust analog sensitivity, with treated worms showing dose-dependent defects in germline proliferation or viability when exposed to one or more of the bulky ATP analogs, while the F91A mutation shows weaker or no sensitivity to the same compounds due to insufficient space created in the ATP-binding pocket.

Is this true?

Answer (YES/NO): YES